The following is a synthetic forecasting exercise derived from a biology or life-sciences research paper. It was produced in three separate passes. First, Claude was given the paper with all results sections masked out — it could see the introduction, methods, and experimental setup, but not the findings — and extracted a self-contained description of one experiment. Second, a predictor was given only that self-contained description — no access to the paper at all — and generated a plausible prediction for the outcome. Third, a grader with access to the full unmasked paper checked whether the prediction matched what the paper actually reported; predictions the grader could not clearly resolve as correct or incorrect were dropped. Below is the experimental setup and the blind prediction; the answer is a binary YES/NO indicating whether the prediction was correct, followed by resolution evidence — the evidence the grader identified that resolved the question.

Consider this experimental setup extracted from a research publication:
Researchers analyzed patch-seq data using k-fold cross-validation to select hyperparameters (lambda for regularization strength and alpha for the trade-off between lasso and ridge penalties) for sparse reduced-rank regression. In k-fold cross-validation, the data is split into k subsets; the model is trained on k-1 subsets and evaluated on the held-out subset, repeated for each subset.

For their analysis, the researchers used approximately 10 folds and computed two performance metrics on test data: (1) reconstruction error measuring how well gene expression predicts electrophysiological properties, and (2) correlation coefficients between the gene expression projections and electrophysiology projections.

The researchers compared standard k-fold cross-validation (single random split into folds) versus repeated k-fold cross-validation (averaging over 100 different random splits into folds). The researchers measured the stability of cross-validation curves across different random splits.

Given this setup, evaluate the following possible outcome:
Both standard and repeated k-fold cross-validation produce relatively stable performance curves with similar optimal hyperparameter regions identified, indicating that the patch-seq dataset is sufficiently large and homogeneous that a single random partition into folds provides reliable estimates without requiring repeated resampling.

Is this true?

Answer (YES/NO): NO